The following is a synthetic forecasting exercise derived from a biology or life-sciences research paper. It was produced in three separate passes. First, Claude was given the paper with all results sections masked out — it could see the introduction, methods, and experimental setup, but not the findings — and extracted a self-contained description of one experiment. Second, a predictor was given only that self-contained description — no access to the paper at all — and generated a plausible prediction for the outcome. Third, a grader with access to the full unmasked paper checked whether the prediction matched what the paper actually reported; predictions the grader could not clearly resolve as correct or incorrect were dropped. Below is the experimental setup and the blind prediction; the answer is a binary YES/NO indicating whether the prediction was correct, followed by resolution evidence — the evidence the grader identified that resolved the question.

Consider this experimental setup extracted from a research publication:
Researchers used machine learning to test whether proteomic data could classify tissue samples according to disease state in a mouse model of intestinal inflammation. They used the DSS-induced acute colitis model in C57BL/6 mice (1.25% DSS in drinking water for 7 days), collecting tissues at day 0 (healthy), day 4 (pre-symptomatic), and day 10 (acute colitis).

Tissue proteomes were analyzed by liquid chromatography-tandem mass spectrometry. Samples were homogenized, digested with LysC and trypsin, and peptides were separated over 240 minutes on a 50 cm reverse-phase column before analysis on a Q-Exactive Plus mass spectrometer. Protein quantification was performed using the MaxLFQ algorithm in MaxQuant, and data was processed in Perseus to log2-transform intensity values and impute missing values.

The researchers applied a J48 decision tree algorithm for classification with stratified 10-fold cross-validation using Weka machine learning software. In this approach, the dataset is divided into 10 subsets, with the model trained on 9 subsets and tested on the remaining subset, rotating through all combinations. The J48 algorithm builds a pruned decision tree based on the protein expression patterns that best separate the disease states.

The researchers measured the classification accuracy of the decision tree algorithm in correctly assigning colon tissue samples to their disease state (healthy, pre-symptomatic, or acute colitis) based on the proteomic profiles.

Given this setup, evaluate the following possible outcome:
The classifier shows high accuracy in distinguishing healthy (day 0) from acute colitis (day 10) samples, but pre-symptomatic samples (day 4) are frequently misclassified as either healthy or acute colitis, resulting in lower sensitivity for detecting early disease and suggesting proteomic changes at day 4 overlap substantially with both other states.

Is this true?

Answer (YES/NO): NO